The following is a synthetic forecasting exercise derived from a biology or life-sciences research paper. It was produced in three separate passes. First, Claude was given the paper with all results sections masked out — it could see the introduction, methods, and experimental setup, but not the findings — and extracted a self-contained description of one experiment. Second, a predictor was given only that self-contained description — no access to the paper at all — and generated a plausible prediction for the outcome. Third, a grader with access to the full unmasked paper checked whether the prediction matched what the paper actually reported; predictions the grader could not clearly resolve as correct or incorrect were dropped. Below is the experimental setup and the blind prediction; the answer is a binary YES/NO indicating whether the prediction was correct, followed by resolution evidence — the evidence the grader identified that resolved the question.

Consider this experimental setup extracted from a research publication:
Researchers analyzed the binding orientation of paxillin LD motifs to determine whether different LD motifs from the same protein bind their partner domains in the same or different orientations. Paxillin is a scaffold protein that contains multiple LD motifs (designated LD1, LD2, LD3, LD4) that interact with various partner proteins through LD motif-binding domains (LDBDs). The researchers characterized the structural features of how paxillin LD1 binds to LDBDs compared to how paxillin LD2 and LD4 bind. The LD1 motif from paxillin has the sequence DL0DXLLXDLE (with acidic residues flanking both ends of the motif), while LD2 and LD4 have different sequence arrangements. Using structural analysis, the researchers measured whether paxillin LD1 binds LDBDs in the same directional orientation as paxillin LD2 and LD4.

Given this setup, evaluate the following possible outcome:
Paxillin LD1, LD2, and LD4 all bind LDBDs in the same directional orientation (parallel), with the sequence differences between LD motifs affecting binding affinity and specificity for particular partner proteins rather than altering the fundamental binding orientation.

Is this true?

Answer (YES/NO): NO